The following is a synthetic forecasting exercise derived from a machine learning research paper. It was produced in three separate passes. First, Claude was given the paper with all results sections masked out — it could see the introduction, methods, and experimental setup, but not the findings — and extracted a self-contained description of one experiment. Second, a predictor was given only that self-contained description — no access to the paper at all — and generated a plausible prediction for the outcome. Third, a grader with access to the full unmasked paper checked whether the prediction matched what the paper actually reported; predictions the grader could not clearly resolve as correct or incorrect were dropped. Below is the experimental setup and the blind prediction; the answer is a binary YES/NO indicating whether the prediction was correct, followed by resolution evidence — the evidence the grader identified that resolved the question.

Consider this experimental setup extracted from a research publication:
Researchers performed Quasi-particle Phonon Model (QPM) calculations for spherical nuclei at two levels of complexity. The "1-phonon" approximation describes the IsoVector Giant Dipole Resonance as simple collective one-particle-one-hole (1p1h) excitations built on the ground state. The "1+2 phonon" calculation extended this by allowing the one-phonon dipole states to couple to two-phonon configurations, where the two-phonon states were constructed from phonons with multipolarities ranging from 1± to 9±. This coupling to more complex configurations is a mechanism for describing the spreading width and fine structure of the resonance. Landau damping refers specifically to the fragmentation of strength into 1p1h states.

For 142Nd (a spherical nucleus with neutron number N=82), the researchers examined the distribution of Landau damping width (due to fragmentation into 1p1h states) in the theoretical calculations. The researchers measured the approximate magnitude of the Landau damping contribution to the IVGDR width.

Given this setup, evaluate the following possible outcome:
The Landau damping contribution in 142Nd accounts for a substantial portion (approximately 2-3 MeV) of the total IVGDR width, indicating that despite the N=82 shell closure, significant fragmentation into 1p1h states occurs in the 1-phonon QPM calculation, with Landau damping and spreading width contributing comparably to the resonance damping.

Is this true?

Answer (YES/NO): NO